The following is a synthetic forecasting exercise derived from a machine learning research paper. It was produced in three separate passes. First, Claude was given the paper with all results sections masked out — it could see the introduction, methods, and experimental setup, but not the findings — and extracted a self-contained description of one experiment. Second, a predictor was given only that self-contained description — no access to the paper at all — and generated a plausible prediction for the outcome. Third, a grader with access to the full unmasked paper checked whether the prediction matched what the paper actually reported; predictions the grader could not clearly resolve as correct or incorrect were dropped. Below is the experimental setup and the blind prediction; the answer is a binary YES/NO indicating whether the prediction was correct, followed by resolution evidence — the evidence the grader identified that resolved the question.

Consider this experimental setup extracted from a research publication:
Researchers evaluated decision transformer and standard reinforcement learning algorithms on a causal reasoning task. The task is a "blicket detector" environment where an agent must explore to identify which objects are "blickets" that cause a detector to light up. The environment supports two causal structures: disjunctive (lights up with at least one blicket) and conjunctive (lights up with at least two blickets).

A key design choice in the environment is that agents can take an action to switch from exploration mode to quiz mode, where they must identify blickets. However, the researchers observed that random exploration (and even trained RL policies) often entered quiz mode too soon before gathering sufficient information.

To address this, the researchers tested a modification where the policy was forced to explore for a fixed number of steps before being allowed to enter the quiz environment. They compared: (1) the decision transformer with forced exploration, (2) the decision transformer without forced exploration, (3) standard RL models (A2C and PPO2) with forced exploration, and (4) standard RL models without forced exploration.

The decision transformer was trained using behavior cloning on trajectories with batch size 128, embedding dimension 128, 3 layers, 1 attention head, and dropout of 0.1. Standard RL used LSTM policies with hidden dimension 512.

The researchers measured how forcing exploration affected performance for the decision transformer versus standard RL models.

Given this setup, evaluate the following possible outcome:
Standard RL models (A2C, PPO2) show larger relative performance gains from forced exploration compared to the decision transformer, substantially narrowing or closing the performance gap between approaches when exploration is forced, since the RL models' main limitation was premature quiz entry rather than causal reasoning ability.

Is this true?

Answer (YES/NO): NO